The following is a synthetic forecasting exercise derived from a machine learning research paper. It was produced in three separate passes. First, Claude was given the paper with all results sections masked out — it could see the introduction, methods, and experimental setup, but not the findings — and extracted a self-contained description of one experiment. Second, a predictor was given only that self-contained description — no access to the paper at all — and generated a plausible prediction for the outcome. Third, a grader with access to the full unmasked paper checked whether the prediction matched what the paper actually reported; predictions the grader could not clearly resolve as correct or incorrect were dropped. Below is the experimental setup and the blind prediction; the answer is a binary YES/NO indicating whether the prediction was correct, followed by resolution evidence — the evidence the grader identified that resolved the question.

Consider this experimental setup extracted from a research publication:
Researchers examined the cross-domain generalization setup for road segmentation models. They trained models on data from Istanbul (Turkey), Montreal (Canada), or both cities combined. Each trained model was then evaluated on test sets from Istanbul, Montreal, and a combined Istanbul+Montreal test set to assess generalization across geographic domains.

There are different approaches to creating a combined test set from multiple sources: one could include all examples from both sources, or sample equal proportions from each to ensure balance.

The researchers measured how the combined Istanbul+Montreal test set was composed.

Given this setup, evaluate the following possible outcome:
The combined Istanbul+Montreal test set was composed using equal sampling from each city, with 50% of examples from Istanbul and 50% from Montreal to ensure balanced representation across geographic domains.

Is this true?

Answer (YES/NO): YES